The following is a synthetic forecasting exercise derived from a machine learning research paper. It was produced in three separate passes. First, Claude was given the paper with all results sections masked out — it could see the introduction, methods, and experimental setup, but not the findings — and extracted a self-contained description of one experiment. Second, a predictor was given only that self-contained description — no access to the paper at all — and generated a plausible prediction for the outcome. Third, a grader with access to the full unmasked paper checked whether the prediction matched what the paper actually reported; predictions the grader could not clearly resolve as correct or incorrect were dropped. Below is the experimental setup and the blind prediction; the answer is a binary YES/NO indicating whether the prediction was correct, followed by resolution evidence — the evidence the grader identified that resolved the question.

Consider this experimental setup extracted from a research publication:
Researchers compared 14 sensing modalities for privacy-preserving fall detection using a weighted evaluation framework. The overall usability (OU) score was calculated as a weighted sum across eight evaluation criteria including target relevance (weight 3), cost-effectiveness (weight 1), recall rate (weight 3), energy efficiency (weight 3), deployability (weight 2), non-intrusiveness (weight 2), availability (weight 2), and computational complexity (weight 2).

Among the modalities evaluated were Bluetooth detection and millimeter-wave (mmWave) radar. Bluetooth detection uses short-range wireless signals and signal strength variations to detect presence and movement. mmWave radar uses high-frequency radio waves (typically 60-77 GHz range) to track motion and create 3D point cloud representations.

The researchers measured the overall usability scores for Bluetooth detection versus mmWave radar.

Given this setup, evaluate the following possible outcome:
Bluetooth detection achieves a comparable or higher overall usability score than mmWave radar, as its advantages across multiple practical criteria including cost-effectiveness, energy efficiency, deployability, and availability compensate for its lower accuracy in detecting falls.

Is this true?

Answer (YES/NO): NO